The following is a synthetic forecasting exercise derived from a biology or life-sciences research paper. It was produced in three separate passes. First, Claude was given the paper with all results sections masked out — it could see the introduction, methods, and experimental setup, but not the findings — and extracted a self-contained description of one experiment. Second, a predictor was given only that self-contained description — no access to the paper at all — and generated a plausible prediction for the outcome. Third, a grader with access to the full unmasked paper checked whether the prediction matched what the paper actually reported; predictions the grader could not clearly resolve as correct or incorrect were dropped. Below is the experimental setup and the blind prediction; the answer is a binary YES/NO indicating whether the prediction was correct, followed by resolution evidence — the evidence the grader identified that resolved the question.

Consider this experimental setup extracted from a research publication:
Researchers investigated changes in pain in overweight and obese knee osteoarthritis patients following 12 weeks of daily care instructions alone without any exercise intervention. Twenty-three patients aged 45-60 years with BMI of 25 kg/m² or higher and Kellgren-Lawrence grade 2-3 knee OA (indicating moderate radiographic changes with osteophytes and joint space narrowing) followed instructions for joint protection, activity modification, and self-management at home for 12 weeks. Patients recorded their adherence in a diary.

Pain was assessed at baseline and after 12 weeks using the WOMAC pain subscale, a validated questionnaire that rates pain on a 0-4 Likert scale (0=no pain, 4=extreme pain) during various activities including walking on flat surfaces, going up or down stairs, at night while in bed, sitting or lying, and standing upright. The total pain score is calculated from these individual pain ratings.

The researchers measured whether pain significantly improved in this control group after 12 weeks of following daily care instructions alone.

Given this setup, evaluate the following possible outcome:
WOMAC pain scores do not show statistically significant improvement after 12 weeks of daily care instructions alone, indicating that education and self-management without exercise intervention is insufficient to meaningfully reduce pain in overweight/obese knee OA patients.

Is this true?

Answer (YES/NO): NO